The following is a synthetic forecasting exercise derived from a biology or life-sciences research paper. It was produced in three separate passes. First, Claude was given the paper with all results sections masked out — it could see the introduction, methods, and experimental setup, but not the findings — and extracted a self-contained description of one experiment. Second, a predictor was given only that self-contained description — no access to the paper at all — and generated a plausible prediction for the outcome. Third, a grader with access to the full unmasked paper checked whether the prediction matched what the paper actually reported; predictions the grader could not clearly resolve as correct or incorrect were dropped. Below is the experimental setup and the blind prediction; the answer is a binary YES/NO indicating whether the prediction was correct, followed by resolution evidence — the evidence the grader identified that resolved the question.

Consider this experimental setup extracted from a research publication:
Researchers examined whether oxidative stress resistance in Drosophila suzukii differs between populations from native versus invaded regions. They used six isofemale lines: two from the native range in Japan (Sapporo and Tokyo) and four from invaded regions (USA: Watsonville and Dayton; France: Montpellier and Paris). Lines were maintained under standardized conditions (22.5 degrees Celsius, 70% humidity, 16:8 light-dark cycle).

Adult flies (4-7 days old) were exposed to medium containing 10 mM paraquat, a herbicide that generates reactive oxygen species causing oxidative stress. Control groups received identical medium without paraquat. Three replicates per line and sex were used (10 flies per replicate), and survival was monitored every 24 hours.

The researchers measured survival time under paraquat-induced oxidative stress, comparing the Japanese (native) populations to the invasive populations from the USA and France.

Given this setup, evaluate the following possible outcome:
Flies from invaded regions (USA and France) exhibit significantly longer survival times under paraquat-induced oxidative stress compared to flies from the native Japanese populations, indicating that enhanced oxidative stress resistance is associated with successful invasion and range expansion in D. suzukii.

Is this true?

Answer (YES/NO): NO